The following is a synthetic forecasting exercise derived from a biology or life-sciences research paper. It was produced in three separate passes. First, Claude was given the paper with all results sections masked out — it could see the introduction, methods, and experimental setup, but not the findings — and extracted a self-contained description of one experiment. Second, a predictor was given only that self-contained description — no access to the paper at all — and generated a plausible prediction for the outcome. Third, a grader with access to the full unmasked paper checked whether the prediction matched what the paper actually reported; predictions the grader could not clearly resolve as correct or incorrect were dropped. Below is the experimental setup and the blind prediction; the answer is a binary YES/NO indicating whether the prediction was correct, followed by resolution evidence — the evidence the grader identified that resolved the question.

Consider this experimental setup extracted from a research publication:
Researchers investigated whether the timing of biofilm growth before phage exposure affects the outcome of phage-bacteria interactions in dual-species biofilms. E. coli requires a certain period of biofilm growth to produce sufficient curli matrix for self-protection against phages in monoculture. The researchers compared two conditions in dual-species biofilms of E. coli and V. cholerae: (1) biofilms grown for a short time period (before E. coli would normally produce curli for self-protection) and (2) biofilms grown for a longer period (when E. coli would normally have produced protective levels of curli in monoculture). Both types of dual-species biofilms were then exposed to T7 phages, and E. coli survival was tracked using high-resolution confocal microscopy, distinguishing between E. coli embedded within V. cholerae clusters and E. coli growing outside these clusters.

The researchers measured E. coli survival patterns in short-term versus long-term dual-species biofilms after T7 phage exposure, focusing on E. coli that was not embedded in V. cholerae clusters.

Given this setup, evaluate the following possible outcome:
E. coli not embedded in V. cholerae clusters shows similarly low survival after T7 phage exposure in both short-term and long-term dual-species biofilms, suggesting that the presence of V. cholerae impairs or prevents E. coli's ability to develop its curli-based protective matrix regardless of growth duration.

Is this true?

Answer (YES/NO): YES